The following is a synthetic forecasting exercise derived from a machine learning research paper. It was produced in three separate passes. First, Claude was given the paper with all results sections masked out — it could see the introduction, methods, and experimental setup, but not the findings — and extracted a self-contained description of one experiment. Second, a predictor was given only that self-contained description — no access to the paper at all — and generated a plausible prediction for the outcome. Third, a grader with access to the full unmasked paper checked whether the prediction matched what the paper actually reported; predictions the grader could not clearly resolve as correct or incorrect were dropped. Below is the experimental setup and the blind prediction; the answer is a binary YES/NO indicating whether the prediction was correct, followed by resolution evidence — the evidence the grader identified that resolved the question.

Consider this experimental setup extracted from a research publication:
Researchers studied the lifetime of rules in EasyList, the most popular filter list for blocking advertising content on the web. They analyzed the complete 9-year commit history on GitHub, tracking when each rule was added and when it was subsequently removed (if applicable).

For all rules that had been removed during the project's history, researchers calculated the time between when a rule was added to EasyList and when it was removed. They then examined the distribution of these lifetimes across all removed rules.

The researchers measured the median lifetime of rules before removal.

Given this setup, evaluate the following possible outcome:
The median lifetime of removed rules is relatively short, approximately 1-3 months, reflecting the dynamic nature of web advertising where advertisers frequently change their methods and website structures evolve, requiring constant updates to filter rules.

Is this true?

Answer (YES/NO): NO